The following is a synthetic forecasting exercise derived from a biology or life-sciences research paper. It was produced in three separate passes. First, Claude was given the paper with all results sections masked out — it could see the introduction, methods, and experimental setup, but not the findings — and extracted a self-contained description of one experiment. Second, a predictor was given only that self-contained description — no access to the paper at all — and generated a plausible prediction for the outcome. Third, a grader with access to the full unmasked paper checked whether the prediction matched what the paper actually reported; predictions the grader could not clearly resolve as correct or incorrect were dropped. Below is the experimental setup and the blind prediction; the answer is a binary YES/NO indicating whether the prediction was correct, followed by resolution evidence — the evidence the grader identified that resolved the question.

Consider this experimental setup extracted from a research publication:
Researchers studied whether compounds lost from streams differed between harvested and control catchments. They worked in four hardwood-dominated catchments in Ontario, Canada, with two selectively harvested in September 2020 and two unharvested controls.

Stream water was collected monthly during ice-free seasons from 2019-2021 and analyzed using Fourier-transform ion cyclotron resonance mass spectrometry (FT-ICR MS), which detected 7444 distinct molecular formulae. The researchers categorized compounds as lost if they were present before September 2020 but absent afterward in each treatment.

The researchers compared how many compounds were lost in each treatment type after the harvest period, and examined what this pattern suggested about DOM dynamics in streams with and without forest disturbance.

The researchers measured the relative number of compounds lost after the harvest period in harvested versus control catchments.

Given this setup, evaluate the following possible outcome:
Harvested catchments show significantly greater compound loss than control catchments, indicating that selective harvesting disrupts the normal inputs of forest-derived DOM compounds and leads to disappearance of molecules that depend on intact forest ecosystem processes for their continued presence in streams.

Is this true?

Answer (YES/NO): NO